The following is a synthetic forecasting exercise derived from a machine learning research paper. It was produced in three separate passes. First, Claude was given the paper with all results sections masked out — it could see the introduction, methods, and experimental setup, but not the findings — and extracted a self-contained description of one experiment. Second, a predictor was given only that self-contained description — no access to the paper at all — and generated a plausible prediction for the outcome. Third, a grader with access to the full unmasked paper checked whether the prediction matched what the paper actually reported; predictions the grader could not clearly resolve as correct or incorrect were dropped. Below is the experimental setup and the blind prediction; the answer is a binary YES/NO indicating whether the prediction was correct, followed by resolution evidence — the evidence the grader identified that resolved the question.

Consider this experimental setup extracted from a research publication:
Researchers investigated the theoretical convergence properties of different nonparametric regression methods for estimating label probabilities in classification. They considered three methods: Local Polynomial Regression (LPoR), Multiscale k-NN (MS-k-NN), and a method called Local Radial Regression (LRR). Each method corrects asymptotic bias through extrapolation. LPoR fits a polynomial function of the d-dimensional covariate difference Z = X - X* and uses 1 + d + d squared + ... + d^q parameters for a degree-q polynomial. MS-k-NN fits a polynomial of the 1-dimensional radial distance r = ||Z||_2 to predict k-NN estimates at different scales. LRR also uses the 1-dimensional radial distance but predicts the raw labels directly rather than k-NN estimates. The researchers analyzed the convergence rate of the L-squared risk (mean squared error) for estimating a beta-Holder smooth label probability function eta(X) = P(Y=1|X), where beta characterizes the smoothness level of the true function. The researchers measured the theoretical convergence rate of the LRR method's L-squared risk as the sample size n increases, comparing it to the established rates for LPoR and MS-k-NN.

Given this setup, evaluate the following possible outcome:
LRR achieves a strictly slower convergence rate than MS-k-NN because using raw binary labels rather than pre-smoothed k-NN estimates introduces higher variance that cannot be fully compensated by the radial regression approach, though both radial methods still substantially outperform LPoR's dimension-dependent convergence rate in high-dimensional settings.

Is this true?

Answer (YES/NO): NO